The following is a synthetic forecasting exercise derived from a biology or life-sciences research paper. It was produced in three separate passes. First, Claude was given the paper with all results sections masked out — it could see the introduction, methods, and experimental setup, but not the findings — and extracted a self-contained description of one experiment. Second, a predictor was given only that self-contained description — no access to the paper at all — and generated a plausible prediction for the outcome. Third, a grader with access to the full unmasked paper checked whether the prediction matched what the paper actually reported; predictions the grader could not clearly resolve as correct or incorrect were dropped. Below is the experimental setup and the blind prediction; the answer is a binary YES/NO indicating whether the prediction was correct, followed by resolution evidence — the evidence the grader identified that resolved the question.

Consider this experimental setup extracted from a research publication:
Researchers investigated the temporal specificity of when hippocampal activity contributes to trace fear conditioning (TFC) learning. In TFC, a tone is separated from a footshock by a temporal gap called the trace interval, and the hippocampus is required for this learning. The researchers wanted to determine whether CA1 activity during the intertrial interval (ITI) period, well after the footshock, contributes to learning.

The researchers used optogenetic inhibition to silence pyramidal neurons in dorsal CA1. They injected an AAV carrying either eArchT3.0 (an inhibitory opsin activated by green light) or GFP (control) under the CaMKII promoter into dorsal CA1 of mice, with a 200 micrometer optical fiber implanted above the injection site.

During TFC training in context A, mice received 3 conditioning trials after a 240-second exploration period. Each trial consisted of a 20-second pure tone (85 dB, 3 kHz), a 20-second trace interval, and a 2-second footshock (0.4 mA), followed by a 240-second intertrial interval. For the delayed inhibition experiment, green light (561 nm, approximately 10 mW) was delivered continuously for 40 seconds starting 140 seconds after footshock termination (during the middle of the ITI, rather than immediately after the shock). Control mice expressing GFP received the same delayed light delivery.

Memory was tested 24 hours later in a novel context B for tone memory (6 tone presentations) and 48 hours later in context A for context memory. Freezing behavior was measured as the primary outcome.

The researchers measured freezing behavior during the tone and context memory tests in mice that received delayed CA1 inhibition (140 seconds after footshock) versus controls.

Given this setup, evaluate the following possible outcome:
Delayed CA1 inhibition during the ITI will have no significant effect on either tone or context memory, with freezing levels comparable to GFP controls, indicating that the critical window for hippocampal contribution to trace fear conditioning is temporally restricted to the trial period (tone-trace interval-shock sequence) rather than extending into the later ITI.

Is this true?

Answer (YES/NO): YES